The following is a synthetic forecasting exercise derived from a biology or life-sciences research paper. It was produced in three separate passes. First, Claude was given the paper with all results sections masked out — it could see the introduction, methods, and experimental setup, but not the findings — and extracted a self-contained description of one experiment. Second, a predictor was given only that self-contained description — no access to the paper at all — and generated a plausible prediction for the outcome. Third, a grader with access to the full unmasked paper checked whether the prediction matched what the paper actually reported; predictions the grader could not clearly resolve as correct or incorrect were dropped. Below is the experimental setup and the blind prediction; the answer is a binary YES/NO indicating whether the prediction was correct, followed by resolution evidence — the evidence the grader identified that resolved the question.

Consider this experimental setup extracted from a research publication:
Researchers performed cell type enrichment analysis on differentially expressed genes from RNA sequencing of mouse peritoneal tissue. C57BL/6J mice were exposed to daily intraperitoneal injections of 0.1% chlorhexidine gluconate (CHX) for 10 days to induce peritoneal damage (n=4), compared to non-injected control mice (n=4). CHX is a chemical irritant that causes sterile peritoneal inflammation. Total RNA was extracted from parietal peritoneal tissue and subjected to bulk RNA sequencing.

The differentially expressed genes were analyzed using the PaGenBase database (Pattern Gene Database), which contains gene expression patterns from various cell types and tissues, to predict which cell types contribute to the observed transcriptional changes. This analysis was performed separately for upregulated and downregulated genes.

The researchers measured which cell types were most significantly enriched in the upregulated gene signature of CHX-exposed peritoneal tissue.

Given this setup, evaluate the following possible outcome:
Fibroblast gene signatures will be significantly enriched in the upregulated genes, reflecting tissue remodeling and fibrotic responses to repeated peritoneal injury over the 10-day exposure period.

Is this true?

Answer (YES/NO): NO